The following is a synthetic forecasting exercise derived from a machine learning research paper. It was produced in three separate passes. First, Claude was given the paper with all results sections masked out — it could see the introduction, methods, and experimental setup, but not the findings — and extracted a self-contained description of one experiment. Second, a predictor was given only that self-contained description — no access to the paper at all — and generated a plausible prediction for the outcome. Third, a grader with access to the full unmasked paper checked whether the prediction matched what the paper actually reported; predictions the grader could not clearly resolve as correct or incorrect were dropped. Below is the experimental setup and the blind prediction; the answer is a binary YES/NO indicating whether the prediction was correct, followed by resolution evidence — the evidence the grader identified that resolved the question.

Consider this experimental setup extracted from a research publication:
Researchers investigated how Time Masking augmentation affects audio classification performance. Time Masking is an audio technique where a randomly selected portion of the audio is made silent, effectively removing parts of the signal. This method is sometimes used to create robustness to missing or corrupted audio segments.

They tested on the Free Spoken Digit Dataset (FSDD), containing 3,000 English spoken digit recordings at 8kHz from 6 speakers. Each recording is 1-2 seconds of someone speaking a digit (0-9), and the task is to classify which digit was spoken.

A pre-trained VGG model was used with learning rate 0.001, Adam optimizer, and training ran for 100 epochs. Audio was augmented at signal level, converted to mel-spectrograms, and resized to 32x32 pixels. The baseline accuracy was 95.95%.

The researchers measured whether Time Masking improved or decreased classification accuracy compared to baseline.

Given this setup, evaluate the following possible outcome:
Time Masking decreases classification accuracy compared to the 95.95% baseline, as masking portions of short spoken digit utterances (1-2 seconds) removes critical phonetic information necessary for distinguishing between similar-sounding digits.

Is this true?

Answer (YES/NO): YES